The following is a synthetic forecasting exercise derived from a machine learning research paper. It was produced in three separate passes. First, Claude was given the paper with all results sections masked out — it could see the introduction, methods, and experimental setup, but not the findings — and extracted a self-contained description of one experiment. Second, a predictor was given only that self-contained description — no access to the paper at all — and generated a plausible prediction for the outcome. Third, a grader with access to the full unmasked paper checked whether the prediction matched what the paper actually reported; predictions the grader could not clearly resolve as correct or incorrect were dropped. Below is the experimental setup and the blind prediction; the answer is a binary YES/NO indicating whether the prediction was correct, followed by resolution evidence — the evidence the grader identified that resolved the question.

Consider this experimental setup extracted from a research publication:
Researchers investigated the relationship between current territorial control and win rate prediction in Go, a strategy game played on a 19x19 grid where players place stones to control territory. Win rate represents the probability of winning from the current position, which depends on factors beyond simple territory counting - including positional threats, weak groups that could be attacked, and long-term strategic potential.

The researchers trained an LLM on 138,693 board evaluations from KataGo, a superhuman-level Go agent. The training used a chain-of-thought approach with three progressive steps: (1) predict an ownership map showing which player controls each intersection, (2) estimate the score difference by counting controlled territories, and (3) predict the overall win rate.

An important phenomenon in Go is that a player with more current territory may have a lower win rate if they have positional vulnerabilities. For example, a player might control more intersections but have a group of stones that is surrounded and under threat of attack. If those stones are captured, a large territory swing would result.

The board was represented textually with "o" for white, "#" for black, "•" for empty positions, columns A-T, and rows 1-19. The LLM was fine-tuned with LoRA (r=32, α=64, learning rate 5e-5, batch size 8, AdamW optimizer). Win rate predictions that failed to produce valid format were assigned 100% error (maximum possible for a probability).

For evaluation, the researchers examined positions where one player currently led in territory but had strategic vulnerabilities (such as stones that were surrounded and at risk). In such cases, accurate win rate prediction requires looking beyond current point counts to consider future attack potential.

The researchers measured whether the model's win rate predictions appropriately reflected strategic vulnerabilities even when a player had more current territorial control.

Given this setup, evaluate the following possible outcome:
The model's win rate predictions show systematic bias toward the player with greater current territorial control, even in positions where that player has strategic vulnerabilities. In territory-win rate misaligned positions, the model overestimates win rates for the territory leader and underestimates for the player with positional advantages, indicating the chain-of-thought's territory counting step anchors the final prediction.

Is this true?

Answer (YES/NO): NO